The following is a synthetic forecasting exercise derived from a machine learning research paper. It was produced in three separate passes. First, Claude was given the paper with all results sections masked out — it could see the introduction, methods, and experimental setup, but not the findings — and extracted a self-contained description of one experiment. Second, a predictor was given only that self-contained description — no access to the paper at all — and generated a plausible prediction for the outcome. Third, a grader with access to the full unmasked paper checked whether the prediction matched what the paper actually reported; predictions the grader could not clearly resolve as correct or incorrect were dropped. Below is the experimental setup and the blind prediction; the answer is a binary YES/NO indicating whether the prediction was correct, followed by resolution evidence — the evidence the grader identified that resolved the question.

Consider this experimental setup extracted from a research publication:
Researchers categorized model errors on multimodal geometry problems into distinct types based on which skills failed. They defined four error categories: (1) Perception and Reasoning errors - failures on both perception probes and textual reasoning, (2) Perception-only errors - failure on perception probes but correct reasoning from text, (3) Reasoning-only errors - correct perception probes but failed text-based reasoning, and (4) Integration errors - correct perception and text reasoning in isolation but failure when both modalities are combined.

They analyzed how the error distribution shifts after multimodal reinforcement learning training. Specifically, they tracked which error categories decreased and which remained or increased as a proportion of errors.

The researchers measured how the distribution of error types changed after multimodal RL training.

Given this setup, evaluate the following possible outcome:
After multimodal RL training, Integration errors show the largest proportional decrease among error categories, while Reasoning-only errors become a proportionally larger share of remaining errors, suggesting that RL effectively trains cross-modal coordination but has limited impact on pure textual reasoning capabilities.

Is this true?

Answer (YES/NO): NO